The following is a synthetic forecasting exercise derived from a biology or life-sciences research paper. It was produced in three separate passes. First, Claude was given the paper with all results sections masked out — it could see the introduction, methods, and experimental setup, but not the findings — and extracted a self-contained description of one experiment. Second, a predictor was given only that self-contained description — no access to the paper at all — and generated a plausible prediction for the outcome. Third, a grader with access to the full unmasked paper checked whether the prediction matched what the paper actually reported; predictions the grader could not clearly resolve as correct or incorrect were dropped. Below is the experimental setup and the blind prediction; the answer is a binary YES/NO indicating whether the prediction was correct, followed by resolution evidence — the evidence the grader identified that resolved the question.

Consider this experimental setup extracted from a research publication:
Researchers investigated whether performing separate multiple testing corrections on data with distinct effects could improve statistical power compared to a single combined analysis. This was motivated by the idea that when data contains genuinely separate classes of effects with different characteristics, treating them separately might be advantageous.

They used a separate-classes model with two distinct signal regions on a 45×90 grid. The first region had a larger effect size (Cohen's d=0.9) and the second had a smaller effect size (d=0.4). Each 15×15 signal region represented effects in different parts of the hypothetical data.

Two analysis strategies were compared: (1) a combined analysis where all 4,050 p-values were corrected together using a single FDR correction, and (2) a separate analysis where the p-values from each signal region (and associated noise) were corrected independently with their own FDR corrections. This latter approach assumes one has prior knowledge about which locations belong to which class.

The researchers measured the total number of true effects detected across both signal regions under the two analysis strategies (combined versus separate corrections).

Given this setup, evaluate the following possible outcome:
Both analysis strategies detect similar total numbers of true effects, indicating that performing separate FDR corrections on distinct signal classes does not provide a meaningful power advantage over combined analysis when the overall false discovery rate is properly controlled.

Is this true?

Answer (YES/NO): NO